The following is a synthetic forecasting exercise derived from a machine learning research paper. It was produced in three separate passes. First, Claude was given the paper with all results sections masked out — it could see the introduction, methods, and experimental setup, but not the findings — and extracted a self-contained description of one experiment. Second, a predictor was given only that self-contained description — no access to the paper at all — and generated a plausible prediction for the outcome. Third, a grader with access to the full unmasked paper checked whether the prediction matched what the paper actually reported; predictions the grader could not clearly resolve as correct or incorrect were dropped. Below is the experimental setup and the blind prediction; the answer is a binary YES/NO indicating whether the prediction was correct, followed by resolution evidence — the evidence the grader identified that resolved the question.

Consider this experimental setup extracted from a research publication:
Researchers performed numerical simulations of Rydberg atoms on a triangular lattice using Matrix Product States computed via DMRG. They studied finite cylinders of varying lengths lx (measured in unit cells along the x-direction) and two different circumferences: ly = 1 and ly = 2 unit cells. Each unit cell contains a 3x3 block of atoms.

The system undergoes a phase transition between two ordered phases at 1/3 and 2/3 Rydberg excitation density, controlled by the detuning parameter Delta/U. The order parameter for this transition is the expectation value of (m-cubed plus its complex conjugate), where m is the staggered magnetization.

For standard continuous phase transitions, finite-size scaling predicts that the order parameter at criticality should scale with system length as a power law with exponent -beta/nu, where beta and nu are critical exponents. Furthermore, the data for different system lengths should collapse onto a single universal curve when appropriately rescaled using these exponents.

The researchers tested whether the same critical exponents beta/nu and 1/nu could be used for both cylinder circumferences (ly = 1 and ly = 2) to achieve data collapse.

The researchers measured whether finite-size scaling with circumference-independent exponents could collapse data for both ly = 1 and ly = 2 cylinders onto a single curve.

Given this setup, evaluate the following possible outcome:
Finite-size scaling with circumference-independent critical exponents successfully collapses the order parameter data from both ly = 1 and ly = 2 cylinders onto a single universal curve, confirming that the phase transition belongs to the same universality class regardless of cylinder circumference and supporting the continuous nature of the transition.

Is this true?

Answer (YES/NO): NO